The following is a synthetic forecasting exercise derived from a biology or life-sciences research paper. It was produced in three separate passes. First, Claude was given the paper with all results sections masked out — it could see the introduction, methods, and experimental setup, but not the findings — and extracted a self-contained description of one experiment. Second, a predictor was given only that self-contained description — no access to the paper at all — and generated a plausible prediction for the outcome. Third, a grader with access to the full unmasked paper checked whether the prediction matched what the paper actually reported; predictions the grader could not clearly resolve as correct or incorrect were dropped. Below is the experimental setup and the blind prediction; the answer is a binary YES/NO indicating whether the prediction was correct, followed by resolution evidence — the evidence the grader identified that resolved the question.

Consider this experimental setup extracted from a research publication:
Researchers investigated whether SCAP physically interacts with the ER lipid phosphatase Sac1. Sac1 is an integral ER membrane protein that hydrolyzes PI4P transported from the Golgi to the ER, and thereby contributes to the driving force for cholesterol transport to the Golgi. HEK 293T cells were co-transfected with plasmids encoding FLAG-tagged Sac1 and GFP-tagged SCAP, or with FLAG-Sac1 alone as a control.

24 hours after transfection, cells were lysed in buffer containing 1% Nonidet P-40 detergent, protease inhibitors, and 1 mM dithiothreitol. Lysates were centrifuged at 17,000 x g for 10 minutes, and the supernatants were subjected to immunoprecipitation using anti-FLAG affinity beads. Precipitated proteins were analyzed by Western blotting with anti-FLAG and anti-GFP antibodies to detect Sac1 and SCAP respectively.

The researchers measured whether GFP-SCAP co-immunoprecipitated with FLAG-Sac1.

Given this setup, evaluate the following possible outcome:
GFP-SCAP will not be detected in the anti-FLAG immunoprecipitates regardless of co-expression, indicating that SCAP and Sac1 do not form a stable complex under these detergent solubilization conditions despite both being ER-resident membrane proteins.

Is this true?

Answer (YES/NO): NO